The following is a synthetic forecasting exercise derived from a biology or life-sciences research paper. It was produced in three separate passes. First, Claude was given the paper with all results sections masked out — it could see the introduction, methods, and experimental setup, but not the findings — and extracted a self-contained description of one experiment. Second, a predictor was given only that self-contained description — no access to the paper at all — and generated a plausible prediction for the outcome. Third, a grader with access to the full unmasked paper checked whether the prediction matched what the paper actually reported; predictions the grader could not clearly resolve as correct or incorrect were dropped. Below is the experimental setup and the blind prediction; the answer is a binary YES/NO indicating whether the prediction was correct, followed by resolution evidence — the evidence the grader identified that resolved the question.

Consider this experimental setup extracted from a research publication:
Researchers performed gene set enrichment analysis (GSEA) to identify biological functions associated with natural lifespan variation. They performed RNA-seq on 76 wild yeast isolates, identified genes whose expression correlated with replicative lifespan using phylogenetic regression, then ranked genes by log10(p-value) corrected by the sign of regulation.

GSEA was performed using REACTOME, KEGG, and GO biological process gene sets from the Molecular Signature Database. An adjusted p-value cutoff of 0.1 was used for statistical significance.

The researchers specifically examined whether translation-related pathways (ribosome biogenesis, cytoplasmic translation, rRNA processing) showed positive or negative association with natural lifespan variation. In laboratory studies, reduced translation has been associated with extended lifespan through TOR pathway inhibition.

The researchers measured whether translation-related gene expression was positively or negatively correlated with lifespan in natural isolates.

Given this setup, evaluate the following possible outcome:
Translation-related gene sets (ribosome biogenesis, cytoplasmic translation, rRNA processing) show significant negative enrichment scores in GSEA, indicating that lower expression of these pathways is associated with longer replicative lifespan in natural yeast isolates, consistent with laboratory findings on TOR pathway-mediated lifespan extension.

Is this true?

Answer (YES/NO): NO